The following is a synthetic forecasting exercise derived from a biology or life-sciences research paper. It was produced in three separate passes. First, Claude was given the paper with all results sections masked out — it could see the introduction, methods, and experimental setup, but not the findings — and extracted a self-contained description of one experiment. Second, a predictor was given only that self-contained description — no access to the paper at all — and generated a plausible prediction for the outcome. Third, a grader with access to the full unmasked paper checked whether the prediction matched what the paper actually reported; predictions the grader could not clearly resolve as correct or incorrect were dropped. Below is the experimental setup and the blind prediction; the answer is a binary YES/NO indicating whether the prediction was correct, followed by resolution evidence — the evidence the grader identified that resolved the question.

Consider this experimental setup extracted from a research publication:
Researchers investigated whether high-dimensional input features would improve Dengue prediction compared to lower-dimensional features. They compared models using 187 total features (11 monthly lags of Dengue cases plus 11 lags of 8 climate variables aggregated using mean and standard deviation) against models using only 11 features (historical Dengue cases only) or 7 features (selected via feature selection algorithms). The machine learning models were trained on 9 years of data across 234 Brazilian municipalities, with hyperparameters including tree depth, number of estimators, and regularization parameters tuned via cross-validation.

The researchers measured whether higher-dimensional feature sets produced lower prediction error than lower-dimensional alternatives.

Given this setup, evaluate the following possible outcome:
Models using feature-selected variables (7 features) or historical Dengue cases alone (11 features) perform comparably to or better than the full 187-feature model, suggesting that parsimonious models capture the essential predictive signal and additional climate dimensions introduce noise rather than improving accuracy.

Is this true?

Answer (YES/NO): YES